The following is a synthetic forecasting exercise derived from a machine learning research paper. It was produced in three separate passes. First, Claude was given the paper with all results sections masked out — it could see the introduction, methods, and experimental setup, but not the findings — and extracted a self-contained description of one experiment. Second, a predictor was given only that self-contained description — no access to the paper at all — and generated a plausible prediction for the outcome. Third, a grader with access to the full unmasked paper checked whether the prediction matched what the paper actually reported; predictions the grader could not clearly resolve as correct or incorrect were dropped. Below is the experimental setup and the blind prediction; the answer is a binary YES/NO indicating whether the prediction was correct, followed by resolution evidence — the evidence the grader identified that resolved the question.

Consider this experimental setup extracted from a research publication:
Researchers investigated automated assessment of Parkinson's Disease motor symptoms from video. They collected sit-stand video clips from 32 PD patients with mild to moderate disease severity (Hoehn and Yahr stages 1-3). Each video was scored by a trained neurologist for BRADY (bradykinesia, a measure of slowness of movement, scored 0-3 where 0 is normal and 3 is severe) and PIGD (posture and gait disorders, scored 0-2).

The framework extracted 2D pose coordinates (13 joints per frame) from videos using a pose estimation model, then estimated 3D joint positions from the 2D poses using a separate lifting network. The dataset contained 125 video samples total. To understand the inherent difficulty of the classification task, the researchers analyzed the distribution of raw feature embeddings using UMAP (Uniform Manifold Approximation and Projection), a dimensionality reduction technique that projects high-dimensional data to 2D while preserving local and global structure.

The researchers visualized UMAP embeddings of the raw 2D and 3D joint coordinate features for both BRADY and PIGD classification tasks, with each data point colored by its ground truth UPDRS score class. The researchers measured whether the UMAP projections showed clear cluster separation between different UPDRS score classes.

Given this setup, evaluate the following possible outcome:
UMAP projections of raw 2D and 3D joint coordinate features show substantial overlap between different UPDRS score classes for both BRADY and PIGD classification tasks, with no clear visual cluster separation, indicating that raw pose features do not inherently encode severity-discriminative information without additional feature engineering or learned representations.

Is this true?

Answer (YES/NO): YES